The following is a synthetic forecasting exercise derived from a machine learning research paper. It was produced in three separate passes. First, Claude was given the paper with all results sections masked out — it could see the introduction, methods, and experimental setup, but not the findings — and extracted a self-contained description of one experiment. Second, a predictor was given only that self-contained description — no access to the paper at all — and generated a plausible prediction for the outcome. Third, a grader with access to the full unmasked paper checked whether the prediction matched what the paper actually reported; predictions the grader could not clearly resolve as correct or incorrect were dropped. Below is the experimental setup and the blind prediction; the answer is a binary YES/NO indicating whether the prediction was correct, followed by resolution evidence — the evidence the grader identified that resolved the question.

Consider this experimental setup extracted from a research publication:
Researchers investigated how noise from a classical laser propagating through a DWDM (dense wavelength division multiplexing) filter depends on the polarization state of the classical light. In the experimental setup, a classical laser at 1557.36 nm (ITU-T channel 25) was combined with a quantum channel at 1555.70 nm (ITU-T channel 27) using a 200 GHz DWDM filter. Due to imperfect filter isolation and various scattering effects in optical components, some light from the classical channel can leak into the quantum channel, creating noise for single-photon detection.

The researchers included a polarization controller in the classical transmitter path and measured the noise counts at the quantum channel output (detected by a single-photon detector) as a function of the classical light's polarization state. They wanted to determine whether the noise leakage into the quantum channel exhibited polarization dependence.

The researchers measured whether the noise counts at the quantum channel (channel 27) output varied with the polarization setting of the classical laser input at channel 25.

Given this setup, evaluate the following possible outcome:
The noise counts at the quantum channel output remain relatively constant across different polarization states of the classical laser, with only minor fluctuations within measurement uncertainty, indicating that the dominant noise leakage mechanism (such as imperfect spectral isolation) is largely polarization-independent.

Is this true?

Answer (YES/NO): YES